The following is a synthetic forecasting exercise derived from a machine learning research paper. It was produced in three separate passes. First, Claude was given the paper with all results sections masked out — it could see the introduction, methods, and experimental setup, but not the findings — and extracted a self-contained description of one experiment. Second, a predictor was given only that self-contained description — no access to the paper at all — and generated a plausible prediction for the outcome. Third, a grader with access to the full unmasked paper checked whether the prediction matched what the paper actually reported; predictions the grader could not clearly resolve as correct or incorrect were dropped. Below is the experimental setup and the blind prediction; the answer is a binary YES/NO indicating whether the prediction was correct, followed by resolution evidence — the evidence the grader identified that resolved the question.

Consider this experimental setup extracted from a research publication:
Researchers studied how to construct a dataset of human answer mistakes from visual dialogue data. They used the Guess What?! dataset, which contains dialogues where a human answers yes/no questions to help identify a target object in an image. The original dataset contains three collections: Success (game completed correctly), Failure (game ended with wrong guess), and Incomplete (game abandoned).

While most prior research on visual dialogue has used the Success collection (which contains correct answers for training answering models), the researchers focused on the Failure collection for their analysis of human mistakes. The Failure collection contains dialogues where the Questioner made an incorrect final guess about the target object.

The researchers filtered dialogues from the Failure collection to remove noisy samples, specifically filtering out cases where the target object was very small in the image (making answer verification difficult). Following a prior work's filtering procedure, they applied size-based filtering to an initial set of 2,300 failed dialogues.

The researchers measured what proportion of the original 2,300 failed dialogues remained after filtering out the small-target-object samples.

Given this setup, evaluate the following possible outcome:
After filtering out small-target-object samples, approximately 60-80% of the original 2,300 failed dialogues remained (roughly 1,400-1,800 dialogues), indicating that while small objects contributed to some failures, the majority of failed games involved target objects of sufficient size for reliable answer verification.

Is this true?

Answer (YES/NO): NO